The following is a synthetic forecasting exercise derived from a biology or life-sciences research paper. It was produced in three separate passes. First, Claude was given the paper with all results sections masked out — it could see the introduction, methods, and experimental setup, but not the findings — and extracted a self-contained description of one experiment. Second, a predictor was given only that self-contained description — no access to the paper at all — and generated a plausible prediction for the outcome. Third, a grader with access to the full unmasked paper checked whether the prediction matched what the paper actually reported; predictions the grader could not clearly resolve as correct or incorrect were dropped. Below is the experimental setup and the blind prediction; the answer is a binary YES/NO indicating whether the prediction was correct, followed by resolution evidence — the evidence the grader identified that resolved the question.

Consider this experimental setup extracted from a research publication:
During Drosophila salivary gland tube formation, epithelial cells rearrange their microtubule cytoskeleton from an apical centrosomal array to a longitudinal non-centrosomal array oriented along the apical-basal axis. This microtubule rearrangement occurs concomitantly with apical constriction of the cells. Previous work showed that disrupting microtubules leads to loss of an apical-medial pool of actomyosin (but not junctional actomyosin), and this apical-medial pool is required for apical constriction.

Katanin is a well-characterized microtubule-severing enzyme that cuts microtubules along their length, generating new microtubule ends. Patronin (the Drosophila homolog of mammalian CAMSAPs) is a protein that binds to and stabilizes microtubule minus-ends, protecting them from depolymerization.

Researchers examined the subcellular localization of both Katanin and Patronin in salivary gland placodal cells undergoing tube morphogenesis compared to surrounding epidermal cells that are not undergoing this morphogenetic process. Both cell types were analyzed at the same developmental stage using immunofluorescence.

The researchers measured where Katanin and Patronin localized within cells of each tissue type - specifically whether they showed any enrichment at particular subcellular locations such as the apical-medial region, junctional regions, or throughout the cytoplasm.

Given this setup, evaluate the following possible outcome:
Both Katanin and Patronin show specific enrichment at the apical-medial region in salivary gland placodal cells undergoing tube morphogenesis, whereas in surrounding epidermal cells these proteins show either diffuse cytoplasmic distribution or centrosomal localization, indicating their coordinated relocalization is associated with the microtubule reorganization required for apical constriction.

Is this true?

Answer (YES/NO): NO